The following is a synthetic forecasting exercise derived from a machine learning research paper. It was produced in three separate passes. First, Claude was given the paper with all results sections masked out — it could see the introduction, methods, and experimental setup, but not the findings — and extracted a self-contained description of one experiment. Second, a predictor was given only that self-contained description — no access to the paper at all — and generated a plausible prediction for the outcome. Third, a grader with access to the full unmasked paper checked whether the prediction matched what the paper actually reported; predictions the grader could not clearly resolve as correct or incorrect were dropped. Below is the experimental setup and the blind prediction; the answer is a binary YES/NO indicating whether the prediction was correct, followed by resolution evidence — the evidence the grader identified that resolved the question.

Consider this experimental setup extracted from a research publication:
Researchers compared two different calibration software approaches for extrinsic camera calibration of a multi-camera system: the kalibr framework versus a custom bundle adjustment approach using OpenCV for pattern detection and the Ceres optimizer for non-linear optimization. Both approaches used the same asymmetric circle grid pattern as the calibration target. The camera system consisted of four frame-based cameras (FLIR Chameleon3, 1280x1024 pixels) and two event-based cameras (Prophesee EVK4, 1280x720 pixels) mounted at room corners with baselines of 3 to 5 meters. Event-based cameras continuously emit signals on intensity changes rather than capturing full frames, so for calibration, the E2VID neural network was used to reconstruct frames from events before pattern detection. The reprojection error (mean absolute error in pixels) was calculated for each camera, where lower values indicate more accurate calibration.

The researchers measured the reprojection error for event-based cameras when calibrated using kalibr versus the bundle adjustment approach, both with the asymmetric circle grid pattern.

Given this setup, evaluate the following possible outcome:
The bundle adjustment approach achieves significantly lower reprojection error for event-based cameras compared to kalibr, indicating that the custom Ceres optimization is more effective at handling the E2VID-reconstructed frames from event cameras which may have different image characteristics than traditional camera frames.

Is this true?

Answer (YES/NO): NO